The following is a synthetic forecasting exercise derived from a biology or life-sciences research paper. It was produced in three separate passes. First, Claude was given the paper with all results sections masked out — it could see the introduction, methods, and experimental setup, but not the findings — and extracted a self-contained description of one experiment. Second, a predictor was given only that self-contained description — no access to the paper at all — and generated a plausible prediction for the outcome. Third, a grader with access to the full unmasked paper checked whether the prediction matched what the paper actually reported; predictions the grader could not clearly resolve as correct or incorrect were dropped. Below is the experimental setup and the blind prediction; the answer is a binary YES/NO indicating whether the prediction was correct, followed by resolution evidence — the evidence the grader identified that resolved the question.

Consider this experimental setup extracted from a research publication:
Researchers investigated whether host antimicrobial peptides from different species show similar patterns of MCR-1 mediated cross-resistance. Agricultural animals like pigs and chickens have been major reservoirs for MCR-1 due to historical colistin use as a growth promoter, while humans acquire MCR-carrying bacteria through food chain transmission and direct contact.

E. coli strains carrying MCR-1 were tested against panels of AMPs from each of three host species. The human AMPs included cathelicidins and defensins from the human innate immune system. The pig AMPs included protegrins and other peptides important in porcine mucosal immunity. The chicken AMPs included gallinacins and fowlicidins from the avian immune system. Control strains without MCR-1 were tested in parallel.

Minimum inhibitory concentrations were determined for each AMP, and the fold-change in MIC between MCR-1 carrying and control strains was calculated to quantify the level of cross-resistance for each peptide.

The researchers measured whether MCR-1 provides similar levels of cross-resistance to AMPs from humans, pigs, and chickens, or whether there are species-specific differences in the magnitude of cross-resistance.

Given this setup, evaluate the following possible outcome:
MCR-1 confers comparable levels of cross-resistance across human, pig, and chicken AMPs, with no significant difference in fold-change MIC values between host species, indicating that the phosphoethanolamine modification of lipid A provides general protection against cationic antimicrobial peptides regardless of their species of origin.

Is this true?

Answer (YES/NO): NO